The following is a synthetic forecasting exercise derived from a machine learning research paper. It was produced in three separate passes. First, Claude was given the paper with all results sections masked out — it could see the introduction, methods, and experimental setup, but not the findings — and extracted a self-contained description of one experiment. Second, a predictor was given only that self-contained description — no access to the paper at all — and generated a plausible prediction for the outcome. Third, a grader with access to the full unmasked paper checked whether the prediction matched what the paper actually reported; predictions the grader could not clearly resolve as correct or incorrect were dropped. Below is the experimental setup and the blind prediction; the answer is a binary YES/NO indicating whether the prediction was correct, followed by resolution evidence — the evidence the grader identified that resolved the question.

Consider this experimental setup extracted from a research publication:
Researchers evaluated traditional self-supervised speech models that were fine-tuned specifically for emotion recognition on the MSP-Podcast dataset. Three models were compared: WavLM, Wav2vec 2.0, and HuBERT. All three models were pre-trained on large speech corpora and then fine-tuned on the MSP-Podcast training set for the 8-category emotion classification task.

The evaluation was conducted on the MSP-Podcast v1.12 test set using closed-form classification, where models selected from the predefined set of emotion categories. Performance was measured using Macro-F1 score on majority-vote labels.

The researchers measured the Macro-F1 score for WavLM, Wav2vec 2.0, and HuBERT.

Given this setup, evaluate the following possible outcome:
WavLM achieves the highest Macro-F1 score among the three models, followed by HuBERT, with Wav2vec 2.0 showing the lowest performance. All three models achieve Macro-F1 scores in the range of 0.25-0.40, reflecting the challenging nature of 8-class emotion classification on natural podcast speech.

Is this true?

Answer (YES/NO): NO